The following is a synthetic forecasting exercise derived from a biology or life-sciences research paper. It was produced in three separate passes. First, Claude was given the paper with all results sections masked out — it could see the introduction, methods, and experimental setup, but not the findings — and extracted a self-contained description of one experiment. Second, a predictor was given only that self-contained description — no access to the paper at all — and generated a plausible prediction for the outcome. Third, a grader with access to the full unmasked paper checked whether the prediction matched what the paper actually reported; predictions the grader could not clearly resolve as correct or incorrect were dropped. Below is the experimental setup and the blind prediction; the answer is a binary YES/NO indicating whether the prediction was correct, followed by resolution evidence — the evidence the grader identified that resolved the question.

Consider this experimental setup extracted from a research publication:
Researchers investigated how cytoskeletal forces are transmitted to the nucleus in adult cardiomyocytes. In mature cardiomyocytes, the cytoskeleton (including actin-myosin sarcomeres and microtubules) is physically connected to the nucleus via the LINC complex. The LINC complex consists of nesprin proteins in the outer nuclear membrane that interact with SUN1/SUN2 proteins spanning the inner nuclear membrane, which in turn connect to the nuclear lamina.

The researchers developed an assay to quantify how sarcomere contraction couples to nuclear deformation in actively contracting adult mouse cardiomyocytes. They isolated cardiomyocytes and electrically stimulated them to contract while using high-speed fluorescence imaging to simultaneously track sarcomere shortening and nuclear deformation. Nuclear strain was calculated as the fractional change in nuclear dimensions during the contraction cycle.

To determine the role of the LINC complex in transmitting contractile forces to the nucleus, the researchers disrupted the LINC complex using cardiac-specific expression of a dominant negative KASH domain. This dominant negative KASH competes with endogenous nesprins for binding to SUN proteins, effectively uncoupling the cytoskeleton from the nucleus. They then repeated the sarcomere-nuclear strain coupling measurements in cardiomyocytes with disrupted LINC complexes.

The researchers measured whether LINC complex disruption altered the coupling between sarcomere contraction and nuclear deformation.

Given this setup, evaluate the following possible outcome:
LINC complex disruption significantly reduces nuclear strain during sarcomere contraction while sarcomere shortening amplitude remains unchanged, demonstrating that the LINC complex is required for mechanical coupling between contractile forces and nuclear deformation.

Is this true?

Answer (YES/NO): NO